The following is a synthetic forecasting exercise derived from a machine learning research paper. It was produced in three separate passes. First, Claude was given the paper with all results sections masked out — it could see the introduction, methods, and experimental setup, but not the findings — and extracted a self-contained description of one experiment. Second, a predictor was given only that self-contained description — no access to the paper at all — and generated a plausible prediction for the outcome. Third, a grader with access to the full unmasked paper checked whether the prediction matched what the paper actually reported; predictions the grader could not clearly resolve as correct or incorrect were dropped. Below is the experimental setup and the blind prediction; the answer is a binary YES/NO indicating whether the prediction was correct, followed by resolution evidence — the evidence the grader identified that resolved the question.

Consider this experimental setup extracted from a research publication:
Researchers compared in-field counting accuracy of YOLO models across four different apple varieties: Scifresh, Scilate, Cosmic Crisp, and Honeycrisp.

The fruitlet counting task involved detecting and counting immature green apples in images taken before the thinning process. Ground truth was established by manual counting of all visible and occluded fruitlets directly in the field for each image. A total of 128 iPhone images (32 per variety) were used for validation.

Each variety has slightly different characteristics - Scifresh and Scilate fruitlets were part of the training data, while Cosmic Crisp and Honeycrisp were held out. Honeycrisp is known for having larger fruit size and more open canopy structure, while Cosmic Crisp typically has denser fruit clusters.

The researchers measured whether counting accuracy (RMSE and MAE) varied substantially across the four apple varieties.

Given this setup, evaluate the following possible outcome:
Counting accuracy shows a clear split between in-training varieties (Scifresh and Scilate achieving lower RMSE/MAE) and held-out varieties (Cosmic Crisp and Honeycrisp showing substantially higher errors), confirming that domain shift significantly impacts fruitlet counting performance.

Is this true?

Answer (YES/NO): NO